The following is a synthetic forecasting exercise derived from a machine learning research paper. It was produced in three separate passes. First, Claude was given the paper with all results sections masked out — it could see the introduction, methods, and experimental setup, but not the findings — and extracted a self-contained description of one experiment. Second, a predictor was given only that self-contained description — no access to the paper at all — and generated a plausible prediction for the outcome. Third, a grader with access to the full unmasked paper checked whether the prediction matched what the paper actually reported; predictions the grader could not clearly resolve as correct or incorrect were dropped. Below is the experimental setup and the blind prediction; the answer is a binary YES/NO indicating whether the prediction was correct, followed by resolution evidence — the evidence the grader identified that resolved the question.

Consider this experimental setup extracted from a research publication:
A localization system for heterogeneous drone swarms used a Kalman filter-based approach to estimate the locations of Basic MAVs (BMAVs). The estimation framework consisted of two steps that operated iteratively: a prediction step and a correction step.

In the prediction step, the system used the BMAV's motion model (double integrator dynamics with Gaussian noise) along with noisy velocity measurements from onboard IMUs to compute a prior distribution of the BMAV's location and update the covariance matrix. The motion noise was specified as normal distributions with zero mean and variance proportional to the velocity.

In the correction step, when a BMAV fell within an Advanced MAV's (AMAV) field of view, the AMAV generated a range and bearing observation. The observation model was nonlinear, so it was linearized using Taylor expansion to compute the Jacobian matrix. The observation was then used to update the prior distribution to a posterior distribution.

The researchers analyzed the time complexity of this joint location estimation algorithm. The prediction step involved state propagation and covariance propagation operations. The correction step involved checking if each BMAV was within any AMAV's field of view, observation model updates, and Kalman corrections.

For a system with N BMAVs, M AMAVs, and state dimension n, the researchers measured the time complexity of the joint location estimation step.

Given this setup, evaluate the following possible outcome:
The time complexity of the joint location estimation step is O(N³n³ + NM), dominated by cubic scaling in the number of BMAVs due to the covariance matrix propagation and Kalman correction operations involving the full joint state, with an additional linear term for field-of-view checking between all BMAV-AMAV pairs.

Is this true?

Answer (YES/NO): NO